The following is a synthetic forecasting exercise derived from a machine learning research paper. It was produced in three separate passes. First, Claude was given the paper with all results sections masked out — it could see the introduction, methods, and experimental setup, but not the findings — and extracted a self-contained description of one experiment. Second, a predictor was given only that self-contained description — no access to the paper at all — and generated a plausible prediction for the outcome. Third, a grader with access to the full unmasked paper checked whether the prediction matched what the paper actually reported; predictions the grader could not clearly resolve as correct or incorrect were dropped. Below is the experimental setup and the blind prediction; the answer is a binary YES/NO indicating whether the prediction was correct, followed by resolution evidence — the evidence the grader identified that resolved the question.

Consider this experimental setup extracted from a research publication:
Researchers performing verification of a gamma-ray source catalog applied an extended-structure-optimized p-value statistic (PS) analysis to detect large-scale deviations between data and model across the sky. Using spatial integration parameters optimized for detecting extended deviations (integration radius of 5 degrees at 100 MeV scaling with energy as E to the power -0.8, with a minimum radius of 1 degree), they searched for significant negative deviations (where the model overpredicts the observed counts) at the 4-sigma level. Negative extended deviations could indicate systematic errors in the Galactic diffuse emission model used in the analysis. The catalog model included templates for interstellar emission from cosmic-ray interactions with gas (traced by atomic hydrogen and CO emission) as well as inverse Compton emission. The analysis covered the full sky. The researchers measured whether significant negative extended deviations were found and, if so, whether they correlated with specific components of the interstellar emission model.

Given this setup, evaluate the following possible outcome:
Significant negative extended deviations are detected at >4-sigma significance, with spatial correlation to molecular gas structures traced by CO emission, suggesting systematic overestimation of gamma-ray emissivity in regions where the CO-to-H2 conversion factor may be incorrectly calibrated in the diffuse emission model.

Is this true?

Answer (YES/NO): YES